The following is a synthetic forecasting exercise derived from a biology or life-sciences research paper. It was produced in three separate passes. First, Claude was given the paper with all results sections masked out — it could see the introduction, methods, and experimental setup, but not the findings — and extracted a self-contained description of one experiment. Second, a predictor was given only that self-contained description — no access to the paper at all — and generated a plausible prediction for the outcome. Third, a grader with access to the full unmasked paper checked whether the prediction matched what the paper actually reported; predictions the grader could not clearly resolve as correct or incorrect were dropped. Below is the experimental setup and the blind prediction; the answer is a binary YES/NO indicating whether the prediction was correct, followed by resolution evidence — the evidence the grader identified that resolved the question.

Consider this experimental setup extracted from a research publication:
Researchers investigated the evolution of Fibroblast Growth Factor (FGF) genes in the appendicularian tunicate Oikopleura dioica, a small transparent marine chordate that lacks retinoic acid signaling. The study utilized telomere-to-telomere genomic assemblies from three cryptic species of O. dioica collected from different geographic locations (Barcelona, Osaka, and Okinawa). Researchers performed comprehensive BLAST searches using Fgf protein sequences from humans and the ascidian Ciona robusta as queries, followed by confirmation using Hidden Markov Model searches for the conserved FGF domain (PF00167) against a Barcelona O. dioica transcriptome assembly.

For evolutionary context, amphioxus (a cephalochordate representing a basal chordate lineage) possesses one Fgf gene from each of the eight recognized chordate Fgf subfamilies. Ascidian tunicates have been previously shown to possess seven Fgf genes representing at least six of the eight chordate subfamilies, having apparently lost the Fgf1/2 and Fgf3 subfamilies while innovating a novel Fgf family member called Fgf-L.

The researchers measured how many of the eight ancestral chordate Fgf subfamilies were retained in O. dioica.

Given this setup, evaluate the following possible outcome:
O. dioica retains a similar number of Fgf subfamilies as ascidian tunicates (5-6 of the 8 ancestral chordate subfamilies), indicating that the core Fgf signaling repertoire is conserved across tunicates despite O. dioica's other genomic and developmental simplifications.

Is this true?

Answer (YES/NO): NO